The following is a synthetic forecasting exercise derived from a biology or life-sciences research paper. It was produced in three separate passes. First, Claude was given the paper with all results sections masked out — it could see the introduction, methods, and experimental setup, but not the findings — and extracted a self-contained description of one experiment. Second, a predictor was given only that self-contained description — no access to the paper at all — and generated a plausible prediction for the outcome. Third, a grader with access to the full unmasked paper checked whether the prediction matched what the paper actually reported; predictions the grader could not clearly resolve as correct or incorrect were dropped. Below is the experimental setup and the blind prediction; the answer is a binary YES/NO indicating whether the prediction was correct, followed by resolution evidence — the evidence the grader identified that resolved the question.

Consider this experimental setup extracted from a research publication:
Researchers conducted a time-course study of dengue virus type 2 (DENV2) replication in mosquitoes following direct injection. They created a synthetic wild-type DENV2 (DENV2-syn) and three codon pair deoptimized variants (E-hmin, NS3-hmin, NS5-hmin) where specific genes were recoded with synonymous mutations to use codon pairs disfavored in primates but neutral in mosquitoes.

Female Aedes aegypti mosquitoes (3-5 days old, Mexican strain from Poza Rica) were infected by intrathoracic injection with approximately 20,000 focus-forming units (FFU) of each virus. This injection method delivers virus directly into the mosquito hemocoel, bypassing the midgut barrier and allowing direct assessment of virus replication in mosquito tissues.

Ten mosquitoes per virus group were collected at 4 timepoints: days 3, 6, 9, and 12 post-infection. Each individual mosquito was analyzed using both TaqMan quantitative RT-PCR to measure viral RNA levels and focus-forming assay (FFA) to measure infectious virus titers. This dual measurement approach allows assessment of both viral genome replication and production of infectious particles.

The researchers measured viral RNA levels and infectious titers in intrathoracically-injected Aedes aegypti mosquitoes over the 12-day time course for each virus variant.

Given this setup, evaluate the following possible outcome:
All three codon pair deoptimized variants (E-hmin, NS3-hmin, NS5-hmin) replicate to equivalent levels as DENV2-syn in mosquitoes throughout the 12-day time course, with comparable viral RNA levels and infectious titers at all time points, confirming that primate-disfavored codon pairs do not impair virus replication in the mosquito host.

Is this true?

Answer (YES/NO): NO